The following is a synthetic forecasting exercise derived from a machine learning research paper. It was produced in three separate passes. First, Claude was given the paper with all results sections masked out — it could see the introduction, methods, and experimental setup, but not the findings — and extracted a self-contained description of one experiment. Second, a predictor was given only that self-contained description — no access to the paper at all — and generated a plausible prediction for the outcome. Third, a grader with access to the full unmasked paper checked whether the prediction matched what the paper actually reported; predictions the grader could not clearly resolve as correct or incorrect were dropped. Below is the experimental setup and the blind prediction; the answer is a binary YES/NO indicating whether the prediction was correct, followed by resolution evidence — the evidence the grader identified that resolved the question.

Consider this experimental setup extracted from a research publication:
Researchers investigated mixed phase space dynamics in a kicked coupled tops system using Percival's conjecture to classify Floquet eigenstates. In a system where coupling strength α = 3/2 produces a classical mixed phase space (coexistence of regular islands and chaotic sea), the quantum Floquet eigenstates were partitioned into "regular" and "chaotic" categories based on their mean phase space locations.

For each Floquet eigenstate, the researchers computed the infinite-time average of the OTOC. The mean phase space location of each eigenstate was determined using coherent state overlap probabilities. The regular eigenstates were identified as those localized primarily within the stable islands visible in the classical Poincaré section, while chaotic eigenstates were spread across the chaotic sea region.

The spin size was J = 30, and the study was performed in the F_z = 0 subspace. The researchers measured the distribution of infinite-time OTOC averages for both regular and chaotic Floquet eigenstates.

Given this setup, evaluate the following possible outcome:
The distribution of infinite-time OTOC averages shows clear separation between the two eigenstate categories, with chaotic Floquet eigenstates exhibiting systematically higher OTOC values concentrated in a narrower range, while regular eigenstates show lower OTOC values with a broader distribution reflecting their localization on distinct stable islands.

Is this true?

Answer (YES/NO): NO